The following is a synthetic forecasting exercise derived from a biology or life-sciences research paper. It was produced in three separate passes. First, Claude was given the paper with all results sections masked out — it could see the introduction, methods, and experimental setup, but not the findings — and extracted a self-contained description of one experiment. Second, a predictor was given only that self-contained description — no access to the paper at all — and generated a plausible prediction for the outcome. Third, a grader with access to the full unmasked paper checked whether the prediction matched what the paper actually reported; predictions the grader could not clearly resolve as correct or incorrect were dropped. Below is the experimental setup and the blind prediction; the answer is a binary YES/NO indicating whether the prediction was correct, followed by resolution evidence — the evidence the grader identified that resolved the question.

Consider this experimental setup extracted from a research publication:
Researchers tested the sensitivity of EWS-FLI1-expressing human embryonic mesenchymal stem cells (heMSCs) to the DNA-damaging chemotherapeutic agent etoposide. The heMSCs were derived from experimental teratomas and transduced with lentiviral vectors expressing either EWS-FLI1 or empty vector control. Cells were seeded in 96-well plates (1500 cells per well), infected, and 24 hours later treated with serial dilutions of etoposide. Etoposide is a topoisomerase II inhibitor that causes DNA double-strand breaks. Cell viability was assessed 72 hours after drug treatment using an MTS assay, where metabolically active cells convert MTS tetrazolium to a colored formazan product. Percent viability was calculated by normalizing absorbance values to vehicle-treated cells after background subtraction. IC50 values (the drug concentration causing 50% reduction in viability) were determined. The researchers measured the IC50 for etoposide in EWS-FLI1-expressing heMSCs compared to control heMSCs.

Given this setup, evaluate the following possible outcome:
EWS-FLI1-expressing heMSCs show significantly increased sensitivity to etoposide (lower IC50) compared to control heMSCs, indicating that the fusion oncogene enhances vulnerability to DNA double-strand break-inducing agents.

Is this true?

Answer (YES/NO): YES